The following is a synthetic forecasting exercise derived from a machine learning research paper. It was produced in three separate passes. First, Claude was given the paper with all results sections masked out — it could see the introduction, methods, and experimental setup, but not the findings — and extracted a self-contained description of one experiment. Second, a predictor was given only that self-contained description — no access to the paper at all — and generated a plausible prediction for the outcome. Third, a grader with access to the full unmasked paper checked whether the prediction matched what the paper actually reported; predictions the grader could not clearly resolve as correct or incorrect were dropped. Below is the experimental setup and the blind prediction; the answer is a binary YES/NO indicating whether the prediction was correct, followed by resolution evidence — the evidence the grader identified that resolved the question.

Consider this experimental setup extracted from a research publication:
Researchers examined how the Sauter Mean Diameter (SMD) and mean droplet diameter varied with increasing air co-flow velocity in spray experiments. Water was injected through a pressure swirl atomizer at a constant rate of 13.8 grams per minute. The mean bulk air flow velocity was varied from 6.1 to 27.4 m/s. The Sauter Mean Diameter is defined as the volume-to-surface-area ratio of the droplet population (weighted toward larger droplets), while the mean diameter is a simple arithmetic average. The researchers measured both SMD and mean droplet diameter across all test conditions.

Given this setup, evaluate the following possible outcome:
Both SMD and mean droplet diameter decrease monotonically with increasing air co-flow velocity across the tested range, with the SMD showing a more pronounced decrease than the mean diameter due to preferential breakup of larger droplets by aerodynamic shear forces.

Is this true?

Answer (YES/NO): NO